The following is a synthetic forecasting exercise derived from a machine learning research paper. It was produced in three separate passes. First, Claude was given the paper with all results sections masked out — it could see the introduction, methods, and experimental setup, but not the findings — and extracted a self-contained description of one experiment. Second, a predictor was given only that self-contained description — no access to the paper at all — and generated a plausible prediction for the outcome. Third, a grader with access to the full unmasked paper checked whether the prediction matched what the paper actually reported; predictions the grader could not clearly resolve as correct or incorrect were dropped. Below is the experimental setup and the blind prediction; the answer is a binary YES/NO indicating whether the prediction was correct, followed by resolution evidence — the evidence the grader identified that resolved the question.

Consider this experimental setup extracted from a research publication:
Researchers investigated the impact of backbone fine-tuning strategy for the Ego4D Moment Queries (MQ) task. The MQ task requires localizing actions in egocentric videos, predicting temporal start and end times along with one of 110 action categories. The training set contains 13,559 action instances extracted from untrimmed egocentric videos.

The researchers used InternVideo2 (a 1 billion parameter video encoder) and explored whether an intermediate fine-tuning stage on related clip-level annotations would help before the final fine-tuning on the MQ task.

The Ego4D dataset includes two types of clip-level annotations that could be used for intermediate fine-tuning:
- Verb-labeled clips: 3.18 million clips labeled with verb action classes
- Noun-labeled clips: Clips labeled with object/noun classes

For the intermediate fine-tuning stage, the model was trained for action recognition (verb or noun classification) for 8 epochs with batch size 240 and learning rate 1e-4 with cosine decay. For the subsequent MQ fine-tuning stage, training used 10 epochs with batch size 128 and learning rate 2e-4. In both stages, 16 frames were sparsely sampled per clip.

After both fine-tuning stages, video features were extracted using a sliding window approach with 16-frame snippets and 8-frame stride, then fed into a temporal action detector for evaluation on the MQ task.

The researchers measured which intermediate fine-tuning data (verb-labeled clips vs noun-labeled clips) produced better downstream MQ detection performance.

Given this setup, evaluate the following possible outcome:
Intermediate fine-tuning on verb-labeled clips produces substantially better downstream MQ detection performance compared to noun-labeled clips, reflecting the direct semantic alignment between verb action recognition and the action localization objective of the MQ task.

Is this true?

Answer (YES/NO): NO